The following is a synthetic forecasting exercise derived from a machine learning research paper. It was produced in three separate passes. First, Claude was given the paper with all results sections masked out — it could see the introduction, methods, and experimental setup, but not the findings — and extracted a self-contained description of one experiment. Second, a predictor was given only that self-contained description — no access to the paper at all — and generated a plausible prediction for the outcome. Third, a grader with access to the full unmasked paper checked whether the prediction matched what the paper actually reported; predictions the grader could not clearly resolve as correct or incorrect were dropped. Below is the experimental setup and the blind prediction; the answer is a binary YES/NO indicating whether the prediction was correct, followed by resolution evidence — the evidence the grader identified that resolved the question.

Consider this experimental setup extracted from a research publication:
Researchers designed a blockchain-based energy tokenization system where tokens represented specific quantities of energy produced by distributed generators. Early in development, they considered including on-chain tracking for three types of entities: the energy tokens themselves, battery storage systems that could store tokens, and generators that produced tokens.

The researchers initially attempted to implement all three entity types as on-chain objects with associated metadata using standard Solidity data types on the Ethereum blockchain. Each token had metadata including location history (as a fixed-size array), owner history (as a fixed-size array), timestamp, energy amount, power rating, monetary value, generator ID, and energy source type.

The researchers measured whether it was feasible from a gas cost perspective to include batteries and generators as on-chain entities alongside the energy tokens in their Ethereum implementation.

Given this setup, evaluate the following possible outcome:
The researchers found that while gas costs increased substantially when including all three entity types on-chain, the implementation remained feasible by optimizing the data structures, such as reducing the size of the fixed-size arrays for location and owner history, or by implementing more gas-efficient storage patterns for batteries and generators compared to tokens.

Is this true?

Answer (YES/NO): NO